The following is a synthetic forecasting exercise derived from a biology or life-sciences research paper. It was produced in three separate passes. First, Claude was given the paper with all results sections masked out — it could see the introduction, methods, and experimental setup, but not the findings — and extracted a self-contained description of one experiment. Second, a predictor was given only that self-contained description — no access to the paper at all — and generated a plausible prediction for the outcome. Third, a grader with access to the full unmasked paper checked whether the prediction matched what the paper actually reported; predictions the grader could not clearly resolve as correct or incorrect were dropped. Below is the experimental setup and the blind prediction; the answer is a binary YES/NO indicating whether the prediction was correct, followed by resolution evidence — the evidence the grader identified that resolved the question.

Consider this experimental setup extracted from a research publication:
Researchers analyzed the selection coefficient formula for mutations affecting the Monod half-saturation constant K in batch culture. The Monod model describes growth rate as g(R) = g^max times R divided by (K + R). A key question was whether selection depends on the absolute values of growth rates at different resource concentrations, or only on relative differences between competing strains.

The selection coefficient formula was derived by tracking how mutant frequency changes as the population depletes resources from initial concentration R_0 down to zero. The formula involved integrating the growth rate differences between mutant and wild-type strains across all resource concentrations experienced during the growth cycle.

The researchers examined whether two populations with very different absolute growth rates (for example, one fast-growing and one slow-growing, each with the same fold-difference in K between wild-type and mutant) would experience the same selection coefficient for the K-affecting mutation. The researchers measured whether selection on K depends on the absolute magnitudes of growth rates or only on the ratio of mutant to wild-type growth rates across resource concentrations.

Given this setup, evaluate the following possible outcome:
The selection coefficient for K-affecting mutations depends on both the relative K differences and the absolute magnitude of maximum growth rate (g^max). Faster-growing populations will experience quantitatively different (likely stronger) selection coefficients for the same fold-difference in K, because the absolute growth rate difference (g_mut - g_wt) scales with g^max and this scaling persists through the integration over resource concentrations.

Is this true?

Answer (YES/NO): NO